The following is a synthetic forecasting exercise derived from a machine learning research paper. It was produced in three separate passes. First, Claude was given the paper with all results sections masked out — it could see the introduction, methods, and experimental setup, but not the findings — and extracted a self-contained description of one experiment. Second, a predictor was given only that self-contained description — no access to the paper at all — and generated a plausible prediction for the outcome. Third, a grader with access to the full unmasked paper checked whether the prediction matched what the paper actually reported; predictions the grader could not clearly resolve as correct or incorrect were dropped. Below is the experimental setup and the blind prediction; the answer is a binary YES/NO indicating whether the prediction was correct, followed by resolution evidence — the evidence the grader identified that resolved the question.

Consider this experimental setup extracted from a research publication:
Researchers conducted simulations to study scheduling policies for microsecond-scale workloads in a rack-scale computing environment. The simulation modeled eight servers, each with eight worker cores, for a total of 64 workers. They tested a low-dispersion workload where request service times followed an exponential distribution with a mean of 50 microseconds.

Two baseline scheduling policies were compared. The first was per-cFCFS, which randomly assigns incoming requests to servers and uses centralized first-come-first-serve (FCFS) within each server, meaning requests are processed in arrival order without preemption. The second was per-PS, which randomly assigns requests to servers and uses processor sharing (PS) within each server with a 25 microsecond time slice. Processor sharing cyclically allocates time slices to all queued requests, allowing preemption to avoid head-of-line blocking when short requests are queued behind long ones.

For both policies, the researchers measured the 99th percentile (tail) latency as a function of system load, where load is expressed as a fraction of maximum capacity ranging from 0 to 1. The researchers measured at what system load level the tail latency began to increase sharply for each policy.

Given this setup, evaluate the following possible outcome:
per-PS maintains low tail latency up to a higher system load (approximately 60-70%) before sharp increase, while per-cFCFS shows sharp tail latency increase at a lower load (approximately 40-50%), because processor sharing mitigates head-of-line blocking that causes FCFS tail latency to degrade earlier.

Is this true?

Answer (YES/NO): NO